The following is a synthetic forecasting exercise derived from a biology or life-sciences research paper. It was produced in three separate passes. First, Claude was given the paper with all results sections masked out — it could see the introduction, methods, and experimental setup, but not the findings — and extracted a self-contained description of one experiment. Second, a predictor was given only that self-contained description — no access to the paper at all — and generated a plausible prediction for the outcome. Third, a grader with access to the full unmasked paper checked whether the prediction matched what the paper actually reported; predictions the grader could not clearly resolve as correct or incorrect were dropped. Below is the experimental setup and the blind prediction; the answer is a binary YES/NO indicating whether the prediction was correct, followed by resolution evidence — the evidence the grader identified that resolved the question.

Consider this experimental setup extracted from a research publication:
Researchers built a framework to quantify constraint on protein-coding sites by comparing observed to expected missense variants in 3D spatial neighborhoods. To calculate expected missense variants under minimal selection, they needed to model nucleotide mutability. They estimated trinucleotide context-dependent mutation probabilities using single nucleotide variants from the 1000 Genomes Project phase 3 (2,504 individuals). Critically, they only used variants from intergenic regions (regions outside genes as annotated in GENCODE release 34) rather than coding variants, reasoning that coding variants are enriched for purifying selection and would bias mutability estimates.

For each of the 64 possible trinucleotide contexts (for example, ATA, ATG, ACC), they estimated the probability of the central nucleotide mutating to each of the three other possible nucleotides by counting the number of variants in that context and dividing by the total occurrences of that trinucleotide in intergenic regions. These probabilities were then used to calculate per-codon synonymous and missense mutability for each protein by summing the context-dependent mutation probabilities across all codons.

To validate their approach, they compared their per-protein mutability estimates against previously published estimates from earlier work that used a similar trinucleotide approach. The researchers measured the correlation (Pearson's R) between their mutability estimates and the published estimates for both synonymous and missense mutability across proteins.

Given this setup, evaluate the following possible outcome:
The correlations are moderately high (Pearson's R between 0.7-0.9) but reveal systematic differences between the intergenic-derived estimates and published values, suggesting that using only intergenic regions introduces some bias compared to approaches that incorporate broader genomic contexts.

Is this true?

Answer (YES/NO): NO